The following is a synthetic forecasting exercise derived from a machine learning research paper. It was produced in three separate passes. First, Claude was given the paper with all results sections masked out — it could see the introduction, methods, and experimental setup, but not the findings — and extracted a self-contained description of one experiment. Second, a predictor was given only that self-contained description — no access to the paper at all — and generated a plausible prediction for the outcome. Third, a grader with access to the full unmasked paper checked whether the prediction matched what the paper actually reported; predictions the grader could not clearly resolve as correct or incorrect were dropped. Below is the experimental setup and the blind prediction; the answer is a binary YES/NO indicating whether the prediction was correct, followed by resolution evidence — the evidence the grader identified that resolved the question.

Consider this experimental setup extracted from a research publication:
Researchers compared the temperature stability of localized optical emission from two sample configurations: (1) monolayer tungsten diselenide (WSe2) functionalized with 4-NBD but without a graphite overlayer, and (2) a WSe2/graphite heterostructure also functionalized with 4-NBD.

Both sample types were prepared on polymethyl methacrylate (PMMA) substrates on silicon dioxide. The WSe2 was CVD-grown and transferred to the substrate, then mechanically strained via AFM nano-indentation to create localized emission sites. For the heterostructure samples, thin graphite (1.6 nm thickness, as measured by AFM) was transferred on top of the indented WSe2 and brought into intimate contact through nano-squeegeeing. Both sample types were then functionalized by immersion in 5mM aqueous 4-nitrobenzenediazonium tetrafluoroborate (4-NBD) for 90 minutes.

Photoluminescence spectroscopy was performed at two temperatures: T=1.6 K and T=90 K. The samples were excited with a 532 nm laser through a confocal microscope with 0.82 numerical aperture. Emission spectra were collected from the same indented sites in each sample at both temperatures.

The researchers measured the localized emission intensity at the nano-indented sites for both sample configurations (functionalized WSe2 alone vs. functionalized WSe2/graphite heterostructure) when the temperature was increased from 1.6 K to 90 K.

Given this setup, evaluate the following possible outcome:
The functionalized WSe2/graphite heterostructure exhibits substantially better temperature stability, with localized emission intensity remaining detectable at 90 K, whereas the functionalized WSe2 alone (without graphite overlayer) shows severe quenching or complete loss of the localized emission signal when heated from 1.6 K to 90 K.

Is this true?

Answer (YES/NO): YES